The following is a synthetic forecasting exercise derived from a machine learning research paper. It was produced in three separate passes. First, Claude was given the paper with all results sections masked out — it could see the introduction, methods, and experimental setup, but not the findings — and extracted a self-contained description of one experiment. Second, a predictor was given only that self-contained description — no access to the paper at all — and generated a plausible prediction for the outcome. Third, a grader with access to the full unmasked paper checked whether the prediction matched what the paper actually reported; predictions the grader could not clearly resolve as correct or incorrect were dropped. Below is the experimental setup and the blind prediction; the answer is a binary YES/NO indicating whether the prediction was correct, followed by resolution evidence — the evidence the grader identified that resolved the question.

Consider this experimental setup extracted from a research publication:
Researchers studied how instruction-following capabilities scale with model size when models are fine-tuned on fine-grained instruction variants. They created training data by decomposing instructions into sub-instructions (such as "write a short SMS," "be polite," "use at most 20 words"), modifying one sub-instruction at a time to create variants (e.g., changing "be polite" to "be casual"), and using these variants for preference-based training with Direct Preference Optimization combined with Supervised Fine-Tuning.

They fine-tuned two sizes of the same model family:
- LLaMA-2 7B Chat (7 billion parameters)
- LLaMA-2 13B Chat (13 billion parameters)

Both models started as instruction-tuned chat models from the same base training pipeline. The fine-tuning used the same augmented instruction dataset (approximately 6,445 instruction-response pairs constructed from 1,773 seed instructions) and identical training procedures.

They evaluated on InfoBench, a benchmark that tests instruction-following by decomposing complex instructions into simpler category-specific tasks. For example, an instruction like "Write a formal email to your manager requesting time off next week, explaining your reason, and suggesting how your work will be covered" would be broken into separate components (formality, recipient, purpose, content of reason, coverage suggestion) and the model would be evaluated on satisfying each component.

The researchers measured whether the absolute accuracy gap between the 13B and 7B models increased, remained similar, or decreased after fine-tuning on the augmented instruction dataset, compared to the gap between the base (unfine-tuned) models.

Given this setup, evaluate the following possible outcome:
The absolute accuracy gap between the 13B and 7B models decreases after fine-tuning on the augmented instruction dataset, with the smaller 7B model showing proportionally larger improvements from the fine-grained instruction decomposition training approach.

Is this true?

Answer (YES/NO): NO